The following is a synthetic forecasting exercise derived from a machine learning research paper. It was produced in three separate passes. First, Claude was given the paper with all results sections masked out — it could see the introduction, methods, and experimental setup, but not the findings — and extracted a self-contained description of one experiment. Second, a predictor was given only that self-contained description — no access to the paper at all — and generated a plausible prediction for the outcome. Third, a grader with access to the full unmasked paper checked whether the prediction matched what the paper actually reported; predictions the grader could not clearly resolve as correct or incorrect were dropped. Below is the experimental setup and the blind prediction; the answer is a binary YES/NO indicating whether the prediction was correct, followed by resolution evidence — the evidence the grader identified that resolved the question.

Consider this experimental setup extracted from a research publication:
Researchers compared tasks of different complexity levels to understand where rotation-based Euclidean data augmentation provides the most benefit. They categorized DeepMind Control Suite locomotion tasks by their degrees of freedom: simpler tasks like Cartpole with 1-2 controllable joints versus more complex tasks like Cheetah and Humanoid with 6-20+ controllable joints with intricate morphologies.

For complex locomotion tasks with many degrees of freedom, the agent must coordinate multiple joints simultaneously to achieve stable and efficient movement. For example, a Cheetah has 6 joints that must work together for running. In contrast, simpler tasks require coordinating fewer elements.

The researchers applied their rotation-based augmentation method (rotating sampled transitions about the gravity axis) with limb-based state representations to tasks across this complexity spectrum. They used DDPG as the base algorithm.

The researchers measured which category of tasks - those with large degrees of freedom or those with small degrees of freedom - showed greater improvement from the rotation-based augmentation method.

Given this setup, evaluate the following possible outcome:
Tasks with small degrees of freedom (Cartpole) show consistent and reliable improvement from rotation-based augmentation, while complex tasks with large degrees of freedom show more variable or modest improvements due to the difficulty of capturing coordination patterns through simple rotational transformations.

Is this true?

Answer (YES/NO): NO